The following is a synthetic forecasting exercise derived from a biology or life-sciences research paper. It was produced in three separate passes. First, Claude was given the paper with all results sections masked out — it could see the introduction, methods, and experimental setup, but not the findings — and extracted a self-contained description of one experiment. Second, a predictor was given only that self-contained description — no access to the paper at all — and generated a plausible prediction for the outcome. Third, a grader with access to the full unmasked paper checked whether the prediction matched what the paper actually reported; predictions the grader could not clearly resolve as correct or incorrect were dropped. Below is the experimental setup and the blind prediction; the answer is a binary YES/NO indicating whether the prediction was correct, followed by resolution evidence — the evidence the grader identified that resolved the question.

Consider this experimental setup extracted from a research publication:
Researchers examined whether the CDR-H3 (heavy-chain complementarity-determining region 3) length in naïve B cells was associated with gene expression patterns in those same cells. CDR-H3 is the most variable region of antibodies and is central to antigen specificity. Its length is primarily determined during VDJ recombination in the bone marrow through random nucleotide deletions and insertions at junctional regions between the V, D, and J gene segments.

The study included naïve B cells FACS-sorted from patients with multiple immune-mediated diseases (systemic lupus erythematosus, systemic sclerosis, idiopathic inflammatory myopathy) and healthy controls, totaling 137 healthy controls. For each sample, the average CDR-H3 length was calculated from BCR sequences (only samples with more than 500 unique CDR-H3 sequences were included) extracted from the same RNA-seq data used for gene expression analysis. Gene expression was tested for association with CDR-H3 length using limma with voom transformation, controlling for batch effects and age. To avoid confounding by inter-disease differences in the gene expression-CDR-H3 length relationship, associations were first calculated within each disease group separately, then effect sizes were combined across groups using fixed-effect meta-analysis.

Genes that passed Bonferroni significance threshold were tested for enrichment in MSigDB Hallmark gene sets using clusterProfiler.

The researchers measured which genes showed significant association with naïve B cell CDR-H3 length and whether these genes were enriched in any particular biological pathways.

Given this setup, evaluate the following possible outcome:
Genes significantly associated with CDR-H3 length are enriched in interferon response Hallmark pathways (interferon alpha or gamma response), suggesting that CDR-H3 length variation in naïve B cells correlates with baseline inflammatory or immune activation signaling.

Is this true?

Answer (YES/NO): YES